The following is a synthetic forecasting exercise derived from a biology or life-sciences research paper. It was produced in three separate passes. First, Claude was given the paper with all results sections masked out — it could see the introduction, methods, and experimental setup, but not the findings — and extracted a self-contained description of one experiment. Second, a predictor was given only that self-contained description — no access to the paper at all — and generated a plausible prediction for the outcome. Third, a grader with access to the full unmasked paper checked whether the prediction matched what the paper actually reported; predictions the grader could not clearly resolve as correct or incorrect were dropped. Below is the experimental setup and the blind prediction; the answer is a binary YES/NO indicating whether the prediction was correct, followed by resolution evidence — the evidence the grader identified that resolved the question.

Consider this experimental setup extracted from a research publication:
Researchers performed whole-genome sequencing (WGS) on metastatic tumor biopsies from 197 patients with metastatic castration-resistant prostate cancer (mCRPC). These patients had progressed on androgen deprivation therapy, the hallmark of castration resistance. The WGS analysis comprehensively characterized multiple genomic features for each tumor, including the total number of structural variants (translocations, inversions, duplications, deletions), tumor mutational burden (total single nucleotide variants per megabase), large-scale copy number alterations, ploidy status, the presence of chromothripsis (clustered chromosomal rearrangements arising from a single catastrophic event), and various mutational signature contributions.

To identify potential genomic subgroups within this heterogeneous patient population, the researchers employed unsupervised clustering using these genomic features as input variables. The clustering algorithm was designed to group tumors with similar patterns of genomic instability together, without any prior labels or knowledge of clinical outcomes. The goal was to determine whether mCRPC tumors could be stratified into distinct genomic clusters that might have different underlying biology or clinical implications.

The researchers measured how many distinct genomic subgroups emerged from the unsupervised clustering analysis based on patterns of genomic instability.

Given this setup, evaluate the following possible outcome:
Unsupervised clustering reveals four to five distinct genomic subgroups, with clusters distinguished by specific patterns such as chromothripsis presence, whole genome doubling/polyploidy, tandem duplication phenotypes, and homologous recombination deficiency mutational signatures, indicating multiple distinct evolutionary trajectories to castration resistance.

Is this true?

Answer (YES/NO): NO